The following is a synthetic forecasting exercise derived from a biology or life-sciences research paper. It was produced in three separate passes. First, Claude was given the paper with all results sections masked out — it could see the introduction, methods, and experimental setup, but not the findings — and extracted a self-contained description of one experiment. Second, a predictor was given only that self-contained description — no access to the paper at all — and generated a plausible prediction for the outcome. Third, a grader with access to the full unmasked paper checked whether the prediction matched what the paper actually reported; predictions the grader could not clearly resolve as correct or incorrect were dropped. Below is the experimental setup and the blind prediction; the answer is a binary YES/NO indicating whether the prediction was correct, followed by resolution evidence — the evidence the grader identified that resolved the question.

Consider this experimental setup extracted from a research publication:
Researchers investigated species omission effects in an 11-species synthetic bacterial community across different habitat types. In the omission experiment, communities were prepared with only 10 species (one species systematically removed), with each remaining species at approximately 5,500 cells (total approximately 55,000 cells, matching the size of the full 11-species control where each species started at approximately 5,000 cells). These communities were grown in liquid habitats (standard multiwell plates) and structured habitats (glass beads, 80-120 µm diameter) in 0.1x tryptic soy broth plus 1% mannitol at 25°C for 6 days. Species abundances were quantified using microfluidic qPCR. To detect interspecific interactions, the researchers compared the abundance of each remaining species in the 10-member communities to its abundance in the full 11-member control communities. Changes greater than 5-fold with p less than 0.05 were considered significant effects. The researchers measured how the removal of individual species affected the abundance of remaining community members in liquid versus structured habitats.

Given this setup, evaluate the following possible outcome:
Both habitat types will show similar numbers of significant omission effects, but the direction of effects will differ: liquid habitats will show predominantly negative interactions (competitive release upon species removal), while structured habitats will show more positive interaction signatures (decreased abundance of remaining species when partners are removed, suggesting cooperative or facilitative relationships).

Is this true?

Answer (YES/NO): NO